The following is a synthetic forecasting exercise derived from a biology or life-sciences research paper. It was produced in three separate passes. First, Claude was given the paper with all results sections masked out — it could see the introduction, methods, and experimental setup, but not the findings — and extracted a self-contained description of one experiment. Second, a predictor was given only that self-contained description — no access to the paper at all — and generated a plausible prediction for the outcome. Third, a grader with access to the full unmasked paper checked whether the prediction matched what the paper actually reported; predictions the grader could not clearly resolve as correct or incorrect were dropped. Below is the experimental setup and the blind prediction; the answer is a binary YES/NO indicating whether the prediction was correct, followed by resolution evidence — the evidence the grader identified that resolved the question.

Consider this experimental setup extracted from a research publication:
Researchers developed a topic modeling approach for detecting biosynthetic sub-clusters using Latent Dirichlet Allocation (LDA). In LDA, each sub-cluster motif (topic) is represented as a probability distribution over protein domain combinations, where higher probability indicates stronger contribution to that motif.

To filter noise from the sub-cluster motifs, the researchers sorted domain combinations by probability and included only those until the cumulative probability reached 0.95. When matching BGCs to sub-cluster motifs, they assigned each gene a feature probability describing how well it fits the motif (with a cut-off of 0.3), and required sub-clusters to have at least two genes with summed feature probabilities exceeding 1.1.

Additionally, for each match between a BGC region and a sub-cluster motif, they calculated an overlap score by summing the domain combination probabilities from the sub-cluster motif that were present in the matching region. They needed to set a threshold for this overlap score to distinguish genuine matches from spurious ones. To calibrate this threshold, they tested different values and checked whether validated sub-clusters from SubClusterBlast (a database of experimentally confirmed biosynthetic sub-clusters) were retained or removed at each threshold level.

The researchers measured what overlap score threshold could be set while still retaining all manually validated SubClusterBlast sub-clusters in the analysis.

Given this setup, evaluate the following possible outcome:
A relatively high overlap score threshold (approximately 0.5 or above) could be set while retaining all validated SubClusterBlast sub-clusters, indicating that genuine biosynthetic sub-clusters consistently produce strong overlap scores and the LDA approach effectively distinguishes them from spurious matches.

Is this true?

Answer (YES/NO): NO